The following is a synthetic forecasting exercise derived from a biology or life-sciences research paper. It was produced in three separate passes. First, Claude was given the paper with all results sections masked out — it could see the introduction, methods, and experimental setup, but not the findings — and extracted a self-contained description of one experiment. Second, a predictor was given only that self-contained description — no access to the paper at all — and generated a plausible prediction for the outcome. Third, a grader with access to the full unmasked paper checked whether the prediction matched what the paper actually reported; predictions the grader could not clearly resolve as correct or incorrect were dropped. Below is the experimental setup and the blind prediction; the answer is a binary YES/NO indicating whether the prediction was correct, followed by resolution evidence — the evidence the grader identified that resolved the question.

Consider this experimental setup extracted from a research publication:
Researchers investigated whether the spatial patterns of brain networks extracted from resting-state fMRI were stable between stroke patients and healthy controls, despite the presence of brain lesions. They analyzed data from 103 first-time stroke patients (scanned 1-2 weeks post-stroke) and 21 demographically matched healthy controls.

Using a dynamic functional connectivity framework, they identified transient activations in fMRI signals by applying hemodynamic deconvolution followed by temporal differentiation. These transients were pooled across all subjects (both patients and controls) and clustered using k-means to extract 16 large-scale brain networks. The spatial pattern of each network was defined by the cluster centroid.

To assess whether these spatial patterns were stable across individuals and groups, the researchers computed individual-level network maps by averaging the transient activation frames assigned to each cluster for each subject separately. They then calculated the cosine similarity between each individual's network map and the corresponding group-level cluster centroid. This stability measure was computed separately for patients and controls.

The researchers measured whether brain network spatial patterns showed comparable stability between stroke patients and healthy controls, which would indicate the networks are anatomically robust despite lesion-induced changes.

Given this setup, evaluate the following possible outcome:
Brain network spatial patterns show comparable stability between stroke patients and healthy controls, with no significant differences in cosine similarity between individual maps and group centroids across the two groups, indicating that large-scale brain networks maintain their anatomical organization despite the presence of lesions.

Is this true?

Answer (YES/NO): YES